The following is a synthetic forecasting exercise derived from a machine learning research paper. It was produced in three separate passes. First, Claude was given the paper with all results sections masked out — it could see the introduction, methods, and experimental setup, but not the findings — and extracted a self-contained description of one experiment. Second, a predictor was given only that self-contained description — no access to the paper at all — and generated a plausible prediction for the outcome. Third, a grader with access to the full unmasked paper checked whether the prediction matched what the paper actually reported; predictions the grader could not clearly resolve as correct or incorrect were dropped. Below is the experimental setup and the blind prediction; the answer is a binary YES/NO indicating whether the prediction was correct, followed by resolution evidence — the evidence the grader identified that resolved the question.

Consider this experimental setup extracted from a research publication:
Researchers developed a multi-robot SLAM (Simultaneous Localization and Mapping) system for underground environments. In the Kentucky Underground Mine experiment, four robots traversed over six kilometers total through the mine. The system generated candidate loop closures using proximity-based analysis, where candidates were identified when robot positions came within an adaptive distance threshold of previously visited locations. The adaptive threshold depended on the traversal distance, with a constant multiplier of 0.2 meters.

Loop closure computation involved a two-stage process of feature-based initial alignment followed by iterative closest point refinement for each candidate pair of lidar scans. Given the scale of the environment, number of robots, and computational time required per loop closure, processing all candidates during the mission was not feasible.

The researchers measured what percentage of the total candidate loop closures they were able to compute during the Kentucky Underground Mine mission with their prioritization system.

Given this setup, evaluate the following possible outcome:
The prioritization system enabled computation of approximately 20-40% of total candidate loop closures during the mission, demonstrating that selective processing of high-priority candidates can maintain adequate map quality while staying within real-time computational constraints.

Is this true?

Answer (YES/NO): NO